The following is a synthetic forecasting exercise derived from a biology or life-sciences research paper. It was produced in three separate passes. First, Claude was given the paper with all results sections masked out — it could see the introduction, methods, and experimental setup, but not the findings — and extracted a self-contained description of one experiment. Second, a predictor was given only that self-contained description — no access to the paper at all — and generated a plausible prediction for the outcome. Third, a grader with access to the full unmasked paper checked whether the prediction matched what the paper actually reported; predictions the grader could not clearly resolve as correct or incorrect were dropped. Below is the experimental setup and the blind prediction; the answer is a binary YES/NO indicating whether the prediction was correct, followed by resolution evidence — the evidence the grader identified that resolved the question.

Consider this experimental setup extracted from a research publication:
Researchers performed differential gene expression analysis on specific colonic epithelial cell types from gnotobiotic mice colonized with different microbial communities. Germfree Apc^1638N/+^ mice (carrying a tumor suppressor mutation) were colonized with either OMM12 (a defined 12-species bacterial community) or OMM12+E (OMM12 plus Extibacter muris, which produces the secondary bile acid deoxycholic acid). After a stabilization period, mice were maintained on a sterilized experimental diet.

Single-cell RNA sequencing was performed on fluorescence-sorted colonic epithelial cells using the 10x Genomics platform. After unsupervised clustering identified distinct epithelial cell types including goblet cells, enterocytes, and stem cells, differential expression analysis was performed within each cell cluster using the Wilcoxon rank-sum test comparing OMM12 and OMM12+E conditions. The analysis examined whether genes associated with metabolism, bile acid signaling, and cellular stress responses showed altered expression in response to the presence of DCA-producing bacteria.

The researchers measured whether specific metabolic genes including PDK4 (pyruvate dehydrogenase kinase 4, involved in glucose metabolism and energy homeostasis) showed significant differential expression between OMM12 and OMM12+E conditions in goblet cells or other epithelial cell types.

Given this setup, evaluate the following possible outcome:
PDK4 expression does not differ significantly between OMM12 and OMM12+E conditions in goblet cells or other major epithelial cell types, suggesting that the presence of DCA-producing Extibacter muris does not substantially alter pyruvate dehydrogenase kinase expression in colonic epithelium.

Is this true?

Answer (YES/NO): NO